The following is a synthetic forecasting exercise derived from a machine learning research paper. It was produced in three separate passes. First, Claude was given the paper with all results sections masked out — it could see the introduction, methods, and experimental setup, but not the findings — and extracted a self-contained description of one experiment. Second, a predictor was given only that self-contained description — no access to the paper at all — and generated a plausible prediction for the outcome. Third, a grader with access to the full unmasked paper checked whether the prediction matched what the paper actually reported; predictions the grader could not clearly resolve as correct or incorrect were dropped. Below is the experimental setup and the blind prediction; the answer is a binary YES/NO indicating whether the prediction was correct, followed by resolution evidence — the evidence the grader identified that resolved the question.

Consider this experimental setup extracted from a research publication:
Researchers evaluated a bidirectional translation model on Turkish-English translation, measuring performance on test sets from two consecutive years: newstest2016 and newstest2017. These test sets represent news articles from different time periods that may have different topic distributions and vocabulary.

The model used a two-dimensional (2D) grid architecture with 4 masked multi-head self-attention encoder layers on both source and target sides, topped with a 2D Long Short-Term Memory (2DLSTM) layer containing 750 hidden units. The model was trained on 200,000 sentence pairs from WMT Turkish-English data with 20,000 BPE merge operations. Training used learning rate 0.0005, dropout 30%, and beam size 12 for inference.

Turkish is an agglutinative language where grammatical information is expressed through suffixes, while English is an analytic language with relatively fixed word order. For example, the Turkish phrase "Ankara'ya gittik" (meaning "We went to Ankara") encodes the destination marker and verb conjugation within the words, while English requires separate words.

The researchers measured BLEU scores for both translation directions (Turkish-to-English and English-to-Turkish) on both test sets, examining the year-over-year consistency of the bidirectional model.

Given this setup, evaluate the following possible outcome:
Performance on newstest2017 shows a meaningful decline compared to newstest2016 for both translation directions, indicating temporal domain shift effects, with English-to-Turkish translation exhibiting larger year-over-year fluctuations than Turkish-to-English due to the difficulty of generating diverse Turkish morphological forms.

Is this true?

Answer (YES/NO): NO